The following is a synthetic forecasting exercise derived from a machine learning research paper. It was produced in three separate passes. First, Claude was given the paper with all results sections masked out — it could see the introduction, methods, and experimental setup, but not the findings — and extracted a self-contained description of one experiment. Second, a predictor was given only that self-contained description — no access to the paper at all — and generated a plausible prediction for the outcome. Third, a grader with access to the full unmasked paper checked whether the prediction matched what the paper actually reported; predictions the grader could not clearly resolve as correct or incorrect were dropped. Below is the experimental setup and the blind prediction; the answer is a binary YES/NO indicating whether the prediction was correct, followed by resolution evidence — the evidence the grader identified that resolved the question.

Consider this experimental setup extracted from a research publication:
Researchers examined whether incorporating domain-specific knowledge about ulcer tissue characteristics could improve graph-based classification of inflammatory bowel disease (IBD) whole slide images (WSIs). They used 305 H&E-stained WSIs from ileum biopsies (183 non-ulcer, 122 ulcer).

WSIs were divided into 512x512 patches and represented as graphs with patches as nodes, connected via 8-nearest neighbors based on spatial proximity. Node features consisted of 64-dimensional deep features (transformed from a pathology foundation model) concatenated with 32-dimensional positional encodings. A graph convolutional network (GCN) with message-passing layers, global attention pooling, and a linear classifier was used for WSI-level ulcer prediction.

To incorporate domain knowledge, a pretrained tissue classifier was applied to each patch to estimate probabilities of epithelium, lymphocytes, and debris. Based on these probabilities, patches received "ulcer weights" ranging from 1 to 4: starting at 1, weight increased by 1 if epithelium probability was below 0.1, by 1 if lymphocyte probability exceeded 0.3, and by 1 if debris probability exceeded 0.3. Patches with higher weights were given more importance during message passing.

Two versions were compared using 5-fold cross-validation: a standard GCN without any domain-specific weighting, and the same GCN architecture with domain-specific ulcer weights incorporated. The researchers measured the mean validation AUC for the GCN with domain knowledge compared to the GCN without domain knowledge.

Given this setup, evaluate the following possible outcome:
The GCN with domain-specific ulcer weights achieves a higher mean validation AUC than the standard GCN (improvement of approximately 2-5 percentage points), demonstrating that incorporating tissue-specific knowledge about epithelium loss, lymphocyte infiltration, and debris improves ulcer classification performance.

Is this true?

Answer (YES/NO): NO